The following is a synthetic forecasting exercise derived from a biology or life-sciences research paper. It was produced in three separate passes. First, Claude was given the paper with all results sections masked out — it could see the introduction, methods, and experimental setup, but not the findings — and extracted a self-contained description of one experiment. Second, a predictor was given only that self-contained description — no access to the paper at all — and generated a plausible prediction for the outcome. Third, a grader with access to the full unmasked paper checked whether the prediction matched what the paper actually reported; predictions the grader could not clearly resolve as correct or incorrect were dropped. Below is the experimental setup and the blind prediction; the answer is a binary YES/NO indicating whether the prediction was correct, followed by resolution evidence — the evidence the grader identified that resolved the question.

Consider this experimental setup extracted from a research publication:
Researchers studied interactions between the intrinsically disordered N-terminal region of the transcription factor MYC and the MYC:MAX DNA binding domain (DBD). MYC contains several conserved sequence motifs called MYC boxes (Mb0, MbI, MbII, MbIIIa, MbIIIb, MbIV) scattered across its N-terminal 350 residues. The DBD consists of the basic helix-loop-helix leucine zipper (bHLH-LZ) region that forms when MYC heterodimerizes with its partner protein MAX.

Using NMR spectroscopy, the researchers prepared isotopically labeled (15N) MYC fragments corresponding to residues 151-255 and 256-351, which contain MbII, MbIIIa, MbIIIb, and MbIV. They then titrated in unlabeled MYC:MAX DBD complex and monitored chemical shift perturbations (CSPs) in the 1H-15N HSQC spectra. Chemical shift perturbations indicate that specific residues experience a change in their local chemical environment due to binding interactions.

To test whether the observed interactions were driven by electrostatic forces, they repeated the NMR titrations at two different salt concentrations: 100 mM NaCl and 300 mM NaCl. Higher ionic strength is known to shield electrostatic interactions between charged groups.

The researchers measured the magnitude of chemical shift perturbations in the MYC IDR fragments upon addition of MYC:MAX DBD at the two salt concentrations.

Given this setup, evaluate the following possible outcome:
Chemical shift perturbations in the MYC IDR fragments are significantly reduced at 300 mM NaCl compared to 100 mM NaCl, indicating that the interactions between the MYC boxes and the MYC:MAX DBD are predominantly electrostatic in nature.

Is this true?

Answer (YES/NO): YES